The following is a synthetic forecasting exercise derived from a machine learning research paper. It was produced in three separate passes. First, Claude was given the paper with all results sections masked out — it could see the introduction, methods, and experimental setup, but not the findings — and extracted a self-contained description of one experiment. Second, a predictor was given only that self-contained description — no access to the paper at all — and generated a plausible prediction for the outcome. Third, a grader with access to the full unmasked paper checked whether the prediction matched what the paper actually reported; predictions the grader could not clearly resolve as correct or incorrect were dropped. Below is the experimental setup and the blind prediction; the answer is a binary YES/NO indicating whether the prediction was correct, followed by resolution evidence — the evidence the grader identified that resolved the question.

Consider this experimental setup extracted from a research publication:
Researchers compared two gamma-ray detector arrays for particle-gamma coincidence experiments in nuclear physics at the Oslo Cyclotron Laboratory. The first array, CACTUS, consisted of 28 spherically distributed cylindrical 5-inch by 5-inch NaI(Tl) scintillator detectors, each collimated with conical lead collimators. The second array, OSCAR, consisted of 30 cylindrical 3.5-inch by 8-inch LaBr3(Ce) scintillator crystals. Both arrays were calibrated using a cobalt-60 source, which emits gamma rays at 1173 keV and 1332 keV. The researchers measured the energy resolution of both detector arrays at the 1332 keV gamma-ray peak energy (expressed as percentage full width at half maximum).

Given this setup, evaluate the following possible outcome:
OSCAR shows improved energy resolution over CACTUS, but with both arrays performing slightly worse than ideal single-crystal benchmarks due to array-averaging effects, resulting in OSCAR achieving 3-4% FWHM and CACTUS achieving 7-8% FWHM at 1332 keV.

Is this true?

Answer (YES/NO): NO